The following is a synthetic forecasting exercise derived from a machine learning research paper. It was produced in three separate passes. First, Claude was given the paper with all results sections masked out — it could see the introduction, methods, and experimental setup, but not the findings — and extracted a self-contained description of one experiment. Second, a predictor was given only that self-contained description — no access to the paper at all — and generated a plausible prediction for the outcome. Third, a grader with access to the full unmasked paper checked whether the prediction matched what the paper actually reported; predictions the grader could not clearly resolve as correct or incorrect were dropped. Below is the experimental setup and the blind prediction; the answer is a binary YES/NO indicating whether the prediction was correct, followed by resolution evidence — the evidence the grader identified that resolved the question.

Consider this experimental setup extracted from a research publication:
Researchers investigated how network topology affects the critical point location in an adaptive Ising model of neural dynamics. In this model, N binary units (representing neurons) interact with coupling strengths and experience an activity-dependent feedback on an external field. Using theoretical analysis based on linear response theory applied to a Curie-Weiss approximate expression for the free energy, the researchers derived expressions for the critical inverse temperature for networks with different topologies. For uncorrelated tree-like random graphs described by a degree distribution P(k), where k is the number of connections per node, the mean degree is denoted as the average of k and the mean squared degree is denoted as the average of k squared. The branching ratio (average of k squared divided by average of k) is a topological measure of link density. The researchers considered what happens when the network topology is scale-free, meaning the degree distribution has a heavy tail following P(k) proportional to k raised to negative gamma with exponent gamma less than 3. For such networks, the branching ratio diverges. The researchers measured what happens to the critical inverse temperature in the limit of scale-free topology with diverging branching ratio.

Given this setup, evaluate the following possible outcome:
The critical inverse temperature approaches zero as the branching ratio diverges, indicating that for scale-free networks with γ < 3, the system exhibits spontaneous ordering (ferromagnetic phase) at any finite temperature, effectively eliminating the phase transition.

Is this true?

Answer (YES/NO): YES